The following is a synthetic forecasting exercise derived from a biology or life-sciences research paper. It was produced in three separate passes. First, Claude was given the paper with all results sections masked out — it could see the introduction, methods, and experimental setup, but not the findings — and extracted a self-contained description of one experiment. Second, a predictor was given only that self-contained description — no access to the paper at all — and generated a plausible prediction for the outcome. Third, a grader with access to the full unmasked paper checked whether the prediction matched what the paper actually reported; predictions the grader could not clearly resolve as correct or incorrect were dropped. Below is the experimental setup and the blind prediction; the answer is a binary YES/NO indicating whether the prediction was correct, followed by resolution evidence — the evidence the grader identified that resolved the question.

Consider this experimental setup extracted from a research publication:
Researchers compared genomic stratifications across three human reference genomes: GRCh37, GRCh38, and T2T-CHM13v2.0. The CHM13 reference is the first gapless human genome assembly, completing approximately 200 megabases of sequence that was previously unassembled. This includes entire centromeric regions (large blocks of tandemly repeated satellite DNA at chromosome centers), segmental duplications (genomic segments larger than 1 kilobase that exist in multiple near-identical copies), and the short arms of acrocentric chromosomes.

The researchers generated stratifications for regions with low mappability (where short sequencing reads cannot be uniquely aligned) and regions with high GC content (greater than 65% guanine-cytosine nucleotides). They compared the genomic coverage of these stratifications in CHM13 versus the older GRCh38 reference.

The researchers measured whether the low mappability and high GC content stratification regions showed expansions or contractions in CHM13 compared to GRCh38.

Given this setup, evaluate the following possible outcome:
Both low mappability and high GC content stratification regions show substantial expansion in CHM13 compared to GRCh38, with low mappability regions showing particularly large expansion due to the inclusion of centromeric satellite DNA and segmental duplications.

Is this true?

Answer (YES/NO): YES